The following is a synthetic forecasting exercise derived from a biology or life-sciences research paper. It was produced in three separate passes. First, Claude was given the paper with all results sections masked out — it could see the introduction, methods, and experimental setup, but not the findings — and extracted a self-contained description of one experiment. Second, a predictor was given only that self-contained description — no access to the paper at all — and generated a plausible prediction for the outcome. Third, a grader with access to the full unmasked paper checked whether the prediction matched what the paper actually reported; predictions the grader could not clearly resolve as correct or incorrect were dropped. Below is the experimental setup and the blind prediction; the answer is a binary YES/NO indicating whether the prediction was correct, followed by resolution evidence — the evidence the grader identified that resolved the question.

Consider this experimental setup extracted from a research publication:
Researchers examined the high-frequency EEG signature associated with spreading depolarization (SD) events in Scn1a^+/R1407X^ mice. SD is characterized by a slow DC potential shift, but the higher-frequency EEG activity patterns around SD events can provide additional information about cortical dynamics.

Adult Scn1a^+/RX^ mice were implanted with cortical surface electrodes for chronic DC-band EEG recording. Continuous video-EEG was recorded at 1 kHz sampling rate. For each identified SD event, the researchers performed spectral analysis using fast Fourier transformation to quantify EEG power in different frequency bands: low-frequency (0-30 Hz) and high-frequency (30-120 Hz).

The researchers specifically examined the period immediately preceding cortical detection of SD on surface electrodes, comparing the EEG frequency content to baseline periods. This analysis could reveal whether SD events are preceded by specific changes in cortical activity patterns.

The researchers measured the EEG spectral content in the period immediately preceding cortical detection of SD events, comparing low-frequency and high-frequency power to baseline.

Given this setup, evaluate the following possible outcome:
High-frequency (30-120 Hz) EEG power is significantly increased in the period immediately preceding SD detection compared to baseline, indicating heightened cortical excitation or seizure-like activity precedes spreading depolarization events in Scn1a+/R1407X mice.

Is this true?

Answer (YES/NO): YES